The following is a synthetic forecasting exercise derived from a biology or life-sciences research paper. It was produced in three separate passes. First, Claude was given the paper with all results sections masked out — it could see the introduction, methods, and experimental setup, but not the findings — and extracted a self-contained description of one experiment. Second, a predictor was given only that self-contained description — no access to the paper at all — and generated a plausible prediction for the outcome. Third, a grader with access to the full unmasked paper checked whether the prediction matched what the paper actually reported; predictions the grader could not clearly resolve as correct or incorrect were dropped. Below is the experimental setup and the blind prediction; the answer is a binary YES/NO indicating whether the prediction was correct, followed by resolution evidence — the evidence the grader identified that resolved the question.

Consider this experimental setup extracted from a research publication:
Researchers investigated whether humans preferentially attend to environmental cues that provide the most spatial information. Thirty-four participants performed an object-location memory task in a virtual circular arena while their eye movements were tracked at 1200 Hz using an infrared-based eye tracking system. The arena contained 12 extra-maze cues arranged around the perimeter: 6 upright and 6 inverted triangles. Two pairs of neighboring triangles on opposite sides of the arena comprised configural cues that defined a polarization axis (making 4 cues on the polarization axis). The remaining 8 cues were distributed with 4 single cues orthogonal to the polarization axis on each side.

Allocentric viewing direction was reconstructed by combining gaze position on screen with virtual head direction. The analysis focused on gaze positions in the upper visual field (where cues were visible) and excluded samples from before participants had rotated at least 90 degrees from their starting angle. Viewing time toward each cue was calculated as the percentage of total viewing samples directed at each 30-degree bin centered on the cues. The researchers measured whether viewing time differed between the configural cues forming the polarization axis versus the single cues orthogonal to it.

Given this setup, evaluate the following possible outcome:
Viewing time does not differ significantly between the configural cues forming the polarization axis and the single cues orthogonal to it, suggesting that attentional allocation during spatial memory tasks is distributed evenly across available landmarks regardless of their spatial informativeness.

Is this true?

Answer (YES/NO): NO